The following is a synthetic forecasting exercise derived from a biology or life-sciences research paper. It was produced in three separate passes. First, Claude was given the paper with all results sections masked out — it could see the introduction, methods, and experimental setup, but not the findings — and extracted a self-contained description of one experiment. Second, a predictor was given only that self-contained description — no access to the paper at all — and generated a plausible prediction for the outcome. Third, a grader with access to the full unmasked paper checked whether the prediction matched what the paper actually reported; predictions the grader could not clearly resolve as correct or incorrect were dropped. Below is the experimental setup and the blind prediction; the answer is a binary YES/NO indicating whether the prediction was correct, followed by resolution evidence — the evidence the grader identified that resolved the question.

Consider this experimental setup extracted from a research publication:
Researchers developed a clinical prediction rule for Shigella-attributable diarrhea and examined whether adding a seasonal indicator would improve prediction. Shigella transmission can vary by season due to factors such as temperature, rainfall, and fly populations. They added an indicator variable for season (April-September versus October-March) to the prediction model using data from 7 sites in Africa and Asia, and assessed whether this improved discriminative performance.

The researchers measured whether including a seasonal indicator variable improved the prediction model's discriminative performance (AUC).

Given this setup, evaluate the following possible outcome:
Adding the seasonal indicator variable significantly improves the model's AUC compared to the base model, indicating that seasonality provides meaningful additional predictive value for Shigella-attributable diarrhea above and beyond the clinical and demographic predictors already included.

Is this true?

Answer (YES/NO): NO